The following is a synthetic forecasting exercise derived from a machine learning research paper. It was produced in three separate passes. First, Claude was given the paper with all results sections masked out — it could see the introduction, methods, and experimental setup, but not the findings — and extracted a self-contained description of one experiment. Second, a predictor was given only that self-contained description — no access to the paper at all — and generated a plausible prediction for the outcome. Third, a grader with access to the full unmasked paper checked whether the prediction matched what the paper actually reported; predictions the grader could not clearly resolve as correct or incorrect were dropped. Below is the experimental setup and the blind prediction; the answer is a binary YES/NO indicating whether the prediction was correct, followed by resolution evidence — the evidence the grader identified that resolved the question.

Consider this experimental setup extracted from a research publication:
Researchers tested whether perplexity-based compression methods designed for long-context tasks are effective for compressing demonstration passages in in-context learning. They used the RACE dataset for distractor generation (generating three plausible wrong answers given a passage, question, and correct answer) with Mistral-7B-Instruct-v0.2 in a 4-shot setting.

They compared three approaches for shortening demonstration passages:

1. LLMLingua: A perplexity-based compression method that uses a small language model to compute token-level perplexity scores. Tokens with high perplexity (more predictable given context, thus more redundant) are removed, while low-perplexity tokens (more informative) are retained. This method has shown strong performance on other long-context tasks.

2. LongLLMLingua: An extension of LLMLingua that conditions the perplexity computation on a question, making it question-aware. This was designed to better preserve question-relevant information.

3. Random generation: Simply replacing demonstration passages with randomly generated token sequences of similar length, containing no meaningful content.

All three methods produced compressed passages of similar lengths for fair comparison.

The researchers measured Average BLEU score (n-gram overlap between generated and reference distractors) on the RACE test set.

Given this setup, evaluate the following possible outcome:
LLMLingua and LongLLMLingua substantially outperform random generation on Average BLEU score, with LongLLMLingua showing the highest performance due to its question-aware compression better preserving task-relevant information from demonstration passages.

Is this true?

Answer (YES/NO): NO